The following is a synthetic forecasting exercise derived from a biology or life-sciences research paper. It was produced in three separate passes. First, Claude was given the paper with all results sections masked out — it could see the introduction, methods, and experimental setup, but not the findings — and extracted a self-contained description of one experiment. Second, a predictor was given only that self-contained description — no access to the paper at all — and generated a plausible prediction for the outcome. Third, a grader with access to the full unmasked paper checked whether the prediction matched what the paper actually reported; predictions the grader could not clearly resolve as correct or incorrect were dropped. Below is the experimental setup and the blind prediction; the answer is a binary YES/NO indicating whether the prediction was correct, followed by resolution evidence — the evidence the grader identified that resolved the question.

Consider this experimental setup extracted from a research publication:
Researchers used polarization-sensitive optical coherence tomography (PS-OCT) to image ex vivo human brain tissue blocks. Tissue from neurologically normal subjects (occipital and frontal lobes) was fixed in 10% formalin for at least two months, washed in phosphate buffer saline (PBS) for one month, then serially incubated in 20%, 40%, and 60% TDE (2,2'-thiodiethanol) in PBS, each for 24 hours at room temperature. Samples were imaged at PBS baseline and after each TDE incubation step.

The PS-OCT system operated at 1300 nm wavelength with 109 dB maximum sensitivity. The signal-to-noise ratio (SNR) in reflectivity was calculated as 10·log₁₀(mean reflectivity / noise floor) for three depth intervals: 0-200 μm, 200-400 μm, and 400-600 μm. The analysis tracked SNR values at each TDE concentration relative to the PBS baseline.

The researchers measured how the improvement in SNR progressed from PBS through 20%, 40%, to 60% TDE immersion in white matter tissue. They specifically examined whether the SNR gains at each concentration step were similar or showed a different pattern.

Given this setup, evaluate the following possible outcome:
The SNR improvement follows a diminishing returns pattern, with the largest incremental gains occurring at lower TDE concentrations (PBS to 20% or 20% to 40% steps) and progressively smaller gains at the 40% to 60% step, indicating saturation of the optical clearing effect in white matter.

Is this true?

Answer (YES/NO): NO